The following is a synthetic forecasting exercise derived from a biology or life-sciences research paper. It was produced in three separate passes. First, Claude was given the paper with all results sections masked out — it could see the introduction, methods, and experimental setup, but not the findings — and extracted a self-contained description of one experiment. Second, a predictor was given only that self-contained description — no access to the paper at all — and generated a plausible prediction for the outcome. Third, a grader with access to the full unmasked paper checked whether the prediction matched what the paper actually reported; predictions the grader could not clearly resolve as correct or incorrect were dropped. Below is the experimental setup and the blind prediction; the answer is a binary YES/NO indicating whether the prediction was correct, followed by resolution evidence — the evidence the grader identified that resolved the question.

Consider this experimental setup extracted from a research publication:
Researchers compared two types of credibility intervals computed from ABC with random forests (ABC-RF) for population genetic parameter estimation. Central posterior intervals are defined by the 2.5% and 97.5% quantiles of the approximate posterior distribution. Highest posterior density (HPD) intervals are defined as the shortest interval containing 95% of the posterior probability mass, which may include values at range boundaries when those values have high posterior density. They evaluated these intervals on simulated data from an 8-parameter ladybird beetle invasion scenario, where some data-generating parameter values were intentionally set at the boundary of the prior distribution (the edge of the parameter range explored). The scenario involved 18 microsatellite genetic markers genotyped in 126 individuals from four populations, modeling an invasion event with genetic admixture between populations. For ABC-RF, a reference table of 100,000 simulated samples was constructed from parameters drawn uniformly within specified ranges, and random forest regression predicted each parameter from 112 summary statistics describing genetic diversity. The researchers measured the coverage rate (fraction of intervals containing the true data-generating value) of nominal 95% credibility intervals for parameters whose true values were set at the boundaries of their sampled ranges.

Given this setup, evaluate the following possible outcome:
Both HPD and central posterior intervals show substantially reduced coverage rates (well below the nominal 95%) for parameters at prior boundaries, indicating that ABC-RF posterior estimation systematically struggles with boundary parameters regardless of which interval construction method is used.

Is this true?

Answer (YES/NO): NO